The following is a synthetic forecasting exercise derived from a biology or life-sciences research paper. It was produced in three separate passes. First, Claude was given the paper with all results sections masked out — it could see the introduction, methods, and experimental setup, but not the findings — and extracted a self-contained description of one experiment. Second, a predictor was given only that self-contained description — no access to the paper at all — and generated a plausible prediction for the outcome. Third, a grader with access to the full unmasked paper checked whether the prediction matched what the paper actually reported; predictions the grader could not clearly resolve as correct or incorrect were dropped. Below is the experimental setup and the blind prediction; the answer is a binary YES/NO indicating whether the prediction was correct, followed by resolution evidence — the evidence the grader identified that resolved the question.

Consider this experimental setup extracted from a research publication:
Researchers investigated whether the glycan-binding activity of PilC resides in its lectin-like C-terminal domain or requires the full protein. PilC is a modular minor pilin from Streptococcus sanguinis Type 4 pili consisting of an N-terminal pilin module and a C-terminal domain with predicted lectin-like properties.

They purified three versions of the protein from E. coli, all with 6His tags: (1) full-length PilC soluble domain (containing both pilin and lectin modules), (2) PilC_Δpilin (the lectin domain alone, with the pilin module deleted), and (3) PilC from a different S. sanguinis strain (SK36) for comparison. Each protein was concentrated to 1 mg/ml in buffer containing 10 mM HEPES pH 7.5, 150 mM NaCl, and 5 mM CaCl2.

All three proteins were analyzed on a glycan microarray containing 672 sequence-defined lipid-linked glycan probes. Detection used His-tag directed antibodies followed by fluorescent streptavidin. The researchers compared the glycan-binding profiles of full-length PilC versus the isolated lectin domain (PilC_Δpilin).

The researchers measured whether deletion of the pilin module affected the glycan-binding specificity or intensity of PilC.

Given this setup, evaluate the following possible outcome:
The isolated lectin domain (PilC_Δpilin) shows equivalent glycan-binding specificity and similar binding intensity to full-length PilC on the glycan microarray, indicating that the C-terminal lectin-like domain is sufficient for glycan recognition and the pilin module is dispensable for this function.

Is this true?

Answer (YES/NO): NO